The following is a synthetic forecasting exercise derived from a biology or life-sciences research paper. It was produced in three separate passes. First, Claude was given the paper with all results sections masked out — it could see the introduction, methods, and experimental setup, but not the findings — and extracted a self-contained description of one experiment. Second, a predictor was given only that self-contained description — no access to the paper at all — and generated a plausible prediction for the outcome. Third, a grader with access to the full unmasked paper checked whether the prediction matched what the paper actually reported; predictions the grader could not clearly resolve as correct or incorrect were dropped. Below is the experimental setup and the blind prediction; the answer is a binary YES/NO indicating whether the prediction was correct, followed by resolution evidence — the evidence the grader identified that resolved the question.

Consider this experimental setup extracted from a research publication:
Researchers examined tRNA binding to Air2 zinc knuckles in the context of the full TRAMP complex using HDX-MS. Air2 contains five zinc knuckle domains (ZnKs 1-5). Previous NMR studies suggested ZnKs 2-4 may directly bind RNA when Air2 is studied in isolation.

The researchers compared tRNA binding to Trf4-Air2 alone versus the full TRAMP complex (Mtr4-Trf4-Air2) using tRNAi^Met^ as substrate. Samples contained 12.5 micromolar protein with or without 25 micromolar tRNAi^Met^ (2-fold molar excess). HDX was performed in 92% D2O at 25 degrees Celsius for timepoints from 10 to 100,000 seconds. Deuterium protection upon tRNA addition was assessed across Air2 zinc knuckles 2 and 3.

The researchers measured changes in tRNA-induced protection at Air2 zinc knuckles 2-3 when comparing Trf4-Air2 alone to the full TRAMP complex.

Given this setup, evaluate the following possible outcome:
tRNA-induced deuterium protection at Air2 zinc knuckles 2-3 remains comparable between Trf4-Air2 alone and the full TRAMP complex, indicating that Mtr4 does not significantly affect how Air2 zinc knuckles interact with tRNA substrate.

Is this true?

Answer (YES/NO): NO